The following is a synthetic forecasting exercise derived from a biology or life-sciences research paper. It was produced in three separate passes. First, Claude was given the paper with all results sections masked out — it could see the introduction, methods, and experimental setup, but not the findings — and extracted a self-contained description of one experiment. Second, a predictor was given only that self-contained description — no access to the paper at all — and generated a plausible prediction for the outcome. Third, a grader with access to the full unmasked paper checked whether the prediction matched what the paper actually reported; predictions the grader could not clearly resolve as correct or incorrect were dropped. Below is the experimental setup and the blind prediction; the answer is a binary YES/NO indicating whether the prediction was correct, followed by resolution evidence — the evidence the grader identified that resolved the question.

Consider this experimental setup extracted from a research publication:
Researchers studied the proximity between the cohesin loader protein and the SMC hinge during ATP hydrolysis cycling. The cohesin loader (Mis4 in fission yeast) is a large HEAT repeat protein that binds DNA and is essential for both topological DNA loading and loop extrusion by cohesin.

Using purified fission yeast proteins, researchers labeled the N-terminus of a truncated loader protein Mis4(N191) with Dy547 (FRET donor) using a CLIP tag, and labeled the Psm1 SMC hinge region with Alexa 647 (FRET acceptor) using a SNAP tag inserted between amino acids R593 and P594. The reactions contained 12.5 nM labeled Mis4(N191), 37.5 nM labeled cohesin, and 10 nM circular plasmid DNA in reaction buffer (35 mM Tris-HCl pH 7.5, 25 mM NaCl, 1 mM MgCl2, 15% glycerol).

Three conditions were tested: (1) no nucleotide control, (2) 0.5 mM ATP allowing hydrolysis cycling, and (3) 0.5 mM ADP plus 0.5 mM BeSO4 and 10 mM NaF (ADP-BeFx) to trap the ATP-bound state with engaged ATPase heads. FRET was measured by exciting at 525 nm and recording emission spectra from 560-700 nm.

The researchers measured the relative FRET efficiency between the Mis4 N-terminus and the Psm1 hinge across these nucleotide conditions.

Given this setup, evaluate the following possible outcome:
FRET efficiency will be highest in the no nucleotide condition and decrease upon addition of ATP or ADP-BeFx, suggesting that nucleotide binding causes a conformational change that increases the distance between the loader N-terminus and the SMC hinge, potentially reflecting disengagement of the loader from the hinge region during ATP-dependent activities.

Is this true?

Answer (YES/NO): NO